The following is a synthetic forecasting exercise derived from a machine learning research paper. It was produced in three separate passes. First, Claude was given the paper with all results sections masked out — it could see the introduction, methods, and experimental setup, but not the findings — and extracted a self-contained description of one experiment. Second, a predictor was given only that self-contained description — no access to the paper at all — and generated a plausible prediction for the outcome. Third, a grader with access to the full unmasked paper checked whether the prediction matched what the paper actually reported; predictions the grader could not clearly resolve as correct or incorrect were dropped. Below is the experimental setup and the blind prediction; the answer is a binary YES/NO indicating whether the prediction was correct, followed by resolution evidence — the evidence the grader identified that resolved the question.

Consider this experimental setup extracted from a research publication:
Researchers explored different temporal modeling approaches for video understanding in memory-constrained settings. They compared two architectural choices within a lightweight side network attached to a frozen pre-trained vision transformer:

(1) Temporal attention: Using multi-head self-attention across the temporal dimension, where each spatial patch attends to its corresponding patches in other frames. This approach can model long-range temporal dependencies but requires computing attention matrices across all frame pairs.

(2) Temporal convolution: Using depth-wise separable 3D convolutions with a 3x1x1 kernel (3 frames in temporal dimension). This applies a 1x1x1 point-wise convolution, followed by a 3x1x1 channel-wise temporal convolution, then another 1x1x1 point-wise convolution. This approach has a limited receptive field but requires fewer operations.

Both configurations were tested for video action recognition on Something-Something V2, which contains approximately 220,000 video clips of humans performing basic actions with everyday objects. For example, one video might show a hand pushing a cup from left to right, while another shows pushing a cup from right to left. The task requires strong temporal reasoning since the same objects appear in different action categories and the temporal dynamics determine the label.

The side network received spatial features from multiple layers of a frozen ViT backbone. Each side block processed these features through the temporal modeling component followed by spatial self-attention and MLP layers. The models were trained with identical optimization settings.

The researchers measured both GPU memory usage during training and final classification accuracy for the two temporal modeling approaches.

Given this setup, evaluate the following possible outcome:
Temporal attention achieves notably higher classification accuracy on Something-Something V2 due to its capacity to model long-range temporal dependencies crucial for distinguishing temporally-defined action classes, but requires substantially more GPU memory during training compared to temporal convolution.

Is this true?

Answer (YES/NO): NO